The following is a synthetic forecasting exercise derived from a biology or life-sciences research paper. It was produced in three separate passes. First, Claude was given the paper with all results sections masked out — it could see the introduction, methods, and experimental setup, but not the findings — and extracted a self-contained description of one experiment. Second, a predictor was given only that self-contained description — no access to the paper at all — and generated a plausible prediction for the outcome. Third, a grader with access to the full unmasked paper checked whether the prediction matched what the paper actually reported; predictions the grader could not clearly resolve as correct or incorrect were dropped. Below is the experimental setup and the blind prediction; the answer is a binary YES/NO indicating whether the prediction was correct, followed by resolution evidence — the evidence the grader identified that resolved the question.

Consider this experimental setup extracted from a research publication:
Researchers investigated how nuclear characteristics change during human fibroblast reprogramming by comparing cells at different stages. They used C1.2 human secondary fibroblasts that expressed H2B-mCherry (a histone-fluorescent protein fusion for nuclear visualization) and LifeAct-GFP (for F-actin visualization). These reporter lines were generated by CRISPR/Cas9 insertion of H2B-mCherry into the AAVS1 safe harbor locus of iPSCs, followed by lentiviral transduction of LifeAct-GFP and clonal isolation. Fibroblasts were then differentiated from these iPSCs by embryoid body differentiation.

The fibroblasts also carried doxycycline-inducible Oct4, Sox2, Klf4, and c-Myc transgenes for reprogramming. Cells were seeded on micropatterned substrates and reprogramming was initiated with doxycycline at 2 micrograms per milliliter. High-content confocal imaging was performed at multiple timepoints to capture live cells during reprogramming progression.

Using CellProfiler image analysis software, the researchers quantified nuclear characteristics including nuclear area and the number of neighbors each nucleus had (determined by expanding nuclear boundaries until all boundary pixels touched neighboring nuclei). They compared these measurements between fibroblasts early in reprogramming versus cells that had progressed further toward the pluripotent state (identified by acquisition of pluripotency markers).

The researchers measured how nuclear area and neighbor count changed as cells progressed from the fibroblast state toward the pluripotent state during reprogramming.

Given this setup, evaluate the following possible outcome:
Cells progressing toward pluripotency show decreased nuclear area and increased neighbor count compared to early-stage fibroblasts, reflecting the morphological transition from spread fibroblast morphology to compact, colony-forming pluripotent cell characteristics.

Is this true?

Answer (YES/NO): YES